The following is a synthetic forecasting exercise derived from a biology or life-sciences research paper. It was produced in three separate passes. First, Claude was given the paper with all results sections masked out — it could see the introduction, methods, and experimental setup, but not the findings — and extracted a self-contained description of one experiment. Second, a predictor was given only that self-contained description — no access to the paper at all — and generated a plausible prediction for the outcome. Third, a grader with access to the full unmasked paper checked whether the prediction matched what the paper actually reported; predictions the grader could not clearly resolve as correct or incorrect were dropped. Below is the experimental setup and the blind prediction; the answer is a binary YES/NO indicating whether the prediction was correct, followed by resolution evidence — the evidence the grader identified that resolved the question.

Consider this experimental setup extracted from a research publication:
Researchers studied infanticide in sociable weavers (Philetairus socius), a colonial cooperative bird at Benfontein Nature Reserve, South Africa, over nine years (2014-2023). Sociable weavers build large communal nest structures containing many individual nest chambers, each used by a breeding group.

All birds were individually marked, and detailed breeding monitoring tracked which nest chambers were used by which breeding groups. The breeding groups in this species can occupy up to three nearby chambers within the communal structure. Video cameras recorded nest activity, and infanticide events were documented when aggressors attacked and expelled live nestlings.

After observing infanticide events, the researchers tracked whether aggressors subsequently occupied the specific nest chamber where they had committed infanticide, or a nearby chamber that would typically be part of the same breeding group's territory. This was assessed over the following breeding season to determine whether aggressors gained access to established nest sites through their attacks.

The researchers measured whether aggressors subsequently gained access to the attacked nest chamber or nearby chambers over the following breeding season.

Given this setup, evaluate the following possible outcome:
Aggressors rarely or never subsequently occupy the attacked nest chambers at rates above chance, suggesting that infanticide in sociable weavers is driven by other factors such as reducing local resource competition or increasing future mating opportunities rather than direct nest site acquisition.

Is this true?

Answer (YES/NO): NO